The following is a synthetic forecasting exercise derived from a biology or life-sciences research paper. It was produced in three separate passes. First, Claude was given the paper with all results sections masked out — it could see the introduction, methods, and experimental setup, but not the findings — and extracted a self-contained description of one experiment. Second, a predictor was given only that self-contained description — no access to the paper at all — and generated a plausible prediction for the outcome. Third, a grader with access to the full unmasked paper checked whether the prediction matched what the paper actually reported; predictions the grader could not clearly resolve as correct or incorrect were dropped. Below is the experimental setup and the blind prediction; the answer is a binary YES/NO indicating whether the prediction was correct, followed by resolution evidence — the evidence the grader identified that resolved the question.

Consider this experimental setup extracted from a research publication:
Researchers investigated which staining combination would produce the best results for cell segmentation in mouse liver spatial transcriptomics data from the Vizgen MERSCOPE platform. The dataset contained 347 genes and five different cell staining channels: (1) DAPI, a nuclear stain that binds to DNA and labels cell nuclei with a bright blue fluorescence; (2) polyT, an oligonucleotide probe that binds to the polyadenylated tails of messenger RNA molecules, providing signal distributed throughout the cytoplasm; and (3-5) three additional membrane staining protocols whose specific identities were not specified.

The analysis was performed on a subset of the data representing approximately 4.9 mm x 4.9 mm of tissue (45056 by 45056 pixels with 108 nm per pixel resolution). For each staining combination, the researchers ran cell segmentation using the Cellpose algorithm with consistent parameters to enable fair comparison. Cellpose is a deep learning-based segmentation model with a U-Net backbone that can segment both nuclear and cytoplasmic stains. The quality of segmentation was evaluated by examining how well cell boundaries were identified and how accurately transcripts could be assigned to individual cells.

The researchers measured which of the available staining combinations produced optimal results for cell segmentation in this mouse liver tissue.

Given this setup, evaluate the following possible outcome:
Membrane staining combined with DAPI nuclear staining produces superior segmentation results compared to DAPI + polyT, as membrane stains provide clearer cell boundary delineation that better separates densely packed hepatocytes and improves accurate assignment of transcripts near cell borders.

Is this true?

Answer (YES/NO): NO